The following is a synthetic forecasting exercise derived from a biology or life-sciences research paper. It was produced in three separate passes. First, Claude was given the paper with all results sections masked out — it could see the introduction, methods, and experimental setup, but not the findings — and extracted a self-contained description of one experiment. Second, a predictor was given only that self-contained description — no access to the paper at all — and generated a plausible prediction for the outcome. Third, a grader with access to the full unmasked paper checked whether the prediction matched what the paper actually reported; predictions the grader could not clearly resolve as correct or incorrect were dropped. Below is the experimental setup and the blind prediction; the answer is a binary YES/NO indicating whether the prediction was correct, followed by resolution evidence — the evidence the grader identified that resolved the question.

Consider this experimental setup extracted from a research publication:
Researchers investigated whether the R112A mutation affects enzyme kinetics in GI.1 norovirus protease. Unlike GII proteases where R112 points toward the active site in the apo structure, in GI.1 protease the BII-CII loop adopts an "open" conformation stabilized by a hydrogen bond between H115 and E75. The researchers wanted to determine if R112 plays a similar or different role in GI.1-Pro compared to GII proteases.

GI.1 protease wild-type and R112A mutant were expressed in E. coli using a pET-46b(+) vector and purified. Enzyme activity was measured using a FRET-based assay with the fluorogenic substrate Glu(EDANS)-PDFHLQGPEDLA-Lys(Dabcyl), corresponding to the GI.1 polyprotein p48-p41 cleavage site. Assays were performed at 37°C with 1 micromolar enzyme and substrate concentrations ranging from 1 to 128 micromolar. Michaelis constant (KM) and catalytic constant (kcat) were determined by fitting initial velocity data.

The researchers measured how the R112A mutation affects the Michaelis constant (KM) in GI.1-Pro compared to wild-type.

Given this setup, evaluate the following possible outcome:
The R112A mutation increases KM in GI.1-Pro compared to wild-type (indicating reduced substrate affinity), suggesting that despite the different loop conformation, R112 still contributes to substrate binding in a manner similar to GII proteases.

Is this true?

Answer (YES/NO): NO